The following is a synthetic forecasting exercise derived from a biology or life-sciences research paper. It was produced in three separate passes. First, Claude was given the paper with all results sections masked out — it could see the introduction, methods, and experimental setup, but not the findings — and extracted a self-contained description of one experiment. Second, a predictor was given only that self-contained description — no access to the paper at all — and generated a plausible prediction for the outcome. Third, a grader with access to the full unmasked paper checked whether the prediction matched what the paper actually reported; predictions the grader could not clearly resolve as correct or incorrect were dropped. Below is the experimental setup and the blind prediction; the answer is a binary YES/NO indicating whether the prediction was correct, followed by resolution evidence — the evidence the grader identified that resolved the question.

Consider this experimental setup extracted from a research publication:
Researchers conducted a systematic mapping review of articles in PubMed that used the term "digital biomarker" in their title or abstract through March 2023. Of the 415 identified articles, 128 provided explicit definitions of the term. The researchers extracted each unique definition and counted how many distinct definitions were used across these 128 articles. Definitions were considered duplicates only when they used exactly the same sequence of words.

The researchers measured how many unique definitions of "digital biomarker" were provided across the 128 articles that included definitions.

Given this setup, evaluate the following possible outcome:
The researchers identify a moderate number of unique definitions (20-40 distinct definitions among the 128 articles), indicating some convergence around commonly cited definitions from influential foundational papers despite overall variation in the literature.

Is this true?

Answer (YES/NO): NO